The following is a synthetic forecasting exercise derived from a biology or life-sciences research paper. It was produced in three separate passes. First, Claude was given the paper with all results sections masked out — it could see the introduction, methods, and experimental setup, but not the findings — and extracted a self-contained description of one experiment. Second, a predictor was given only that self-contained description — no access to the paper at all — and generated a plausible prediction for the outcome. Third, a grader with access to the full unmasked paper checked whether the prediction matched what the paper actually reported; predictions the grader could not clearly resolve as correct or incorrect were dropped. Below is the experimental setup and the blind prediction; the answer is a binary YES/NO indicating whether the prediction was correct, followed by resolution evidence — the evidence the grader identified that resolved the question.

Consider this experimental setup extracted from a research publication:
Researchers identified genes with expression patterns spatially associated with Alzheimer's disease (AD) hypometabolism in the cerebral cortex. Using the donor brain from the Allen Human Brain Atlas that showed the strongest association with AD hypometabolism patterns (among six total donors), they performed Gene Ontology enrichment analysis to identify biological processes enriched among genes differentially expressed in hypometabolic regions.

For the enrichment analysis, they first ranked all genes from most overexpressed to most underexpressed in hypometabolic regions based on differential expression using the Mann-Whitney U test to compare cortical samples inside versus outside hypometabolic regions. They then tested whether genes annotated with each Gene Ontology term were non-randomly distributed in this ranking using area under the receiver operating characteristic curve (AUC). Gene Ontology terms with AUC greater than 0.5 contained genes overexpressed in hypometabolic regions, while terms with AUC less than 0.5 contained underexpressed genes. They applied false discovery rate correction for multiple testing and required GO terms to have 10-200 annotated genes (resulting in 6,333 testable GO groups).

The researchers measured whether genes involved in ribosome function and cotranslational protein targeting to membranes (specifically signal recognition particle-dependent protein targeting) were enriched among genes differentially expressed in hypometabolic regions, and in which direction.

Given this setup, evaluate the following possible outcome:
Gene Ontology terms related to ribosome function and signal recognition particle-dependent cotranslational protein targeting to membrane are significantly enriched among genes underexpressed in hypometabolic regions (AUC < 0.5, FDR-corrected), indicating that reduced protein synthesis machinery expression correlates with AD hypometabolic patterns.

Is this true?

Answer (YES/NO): NO